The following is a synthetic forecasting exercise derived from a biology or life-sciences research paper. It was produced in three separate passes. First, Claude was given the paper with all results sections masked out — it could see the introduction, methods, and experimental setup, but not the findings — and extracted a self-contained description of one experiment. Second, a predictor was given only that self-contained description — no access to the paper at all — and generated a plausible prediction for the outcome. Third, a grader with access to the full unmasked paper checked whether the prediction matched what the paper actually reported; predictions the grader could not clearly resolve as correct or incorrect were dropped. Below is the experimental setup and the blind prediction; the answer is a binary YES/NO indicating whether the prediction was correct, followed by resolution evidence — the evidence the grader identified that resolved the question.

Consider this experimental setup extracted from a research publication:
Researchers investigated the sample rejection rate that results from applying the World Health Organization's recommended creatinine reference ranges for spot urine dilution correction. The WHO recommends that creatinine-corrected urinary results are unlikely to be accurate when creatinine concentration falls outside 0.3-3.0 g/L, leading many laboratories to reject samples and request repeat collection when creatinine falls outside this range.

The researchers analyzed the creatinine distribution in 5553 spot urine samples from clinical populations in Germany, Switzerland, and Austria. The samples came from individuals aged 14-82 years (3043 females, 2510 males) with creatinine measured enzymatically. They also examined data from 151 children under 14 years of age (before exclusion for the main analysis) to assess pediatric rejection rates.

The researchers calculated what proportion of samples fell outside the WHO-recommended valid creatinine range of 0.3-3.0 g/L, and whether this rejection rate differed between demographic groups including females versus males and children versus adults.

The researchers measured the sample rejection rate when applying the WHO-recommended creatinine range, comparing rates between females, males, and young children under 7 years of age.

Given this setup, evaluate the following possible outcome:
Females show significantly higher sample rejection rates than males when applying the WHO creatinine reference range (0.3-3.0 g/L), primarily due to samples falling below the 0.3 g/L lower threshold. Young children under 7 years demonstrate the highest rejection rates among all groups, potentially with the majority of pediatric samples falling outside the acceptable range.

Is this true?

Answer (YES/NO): NO